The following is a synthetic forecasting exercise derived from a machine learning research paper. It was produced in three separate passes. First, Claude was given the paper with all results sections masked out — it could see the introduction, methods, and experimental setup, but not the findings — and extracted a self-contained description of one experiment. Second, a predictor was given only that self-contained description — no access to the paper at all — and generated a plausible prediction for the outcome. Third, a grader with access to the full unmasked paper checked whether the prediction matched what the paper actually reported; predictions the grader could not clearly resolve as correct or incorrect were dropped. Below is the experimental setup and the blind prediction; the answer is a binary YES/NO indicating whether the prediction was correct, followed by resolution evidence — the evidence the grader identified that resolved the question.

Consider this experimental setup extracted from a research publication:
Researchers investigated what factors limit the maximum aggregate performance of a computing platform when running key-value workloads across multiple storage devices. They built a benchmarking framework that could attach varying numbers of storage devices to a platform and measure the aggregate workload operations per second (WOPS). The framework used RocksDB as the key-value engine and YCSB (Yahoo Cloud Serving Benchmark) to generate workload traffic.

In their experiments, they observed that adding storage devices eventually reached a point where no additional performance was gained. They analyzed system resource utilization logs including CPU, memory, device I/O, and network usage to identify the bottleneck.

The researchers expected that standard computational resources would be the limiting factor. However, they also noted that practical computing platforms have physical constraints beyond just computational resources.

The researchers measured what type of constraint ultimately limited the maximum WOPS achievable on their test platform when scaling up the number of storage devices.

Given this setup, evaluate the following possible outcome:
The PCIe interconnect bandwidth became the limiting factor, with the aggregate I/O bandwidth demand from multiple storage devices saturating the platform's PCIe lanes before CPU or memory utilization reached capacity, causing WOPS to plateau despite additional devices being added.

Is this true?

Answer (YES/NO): NO